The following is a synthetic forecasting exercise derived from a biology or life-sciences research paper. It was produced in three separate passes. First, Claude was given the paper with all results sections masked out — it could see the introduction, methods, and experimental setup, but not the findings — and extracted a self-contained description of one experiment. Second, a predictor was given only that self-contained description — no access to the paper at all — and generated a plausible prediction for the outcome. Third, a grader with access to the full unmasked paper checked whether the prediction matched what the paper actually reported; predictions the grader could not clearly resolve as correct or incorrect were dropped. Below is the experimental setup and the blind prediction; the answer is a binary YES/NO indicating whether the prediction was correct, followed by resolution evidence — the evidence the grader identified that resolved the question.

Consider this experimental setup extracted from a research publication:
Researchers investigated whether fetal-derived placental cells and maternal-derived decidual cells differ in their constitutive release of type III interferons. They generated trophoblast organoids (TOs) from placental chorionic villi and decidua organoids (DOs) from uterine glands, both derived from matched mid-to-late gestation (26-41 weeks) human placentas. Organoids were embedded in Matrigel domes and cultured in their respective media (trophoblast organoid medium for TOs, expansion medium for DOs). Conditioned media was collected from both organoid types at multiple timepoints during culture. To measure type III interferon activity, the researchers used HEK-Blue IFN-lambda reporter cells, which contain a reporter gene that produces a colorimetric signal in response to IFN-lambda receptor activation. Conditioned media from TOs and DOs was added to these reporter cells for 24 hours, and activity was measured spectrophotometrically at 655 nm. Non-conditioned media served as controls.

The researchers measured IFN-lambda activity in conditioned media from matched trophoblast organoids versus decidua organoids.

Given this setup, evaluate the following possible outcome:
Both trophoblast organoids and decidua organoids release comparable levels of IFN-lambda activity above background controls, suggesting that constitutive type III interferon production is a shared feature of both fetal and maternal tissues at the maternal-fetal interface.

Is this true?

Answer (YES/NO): NO